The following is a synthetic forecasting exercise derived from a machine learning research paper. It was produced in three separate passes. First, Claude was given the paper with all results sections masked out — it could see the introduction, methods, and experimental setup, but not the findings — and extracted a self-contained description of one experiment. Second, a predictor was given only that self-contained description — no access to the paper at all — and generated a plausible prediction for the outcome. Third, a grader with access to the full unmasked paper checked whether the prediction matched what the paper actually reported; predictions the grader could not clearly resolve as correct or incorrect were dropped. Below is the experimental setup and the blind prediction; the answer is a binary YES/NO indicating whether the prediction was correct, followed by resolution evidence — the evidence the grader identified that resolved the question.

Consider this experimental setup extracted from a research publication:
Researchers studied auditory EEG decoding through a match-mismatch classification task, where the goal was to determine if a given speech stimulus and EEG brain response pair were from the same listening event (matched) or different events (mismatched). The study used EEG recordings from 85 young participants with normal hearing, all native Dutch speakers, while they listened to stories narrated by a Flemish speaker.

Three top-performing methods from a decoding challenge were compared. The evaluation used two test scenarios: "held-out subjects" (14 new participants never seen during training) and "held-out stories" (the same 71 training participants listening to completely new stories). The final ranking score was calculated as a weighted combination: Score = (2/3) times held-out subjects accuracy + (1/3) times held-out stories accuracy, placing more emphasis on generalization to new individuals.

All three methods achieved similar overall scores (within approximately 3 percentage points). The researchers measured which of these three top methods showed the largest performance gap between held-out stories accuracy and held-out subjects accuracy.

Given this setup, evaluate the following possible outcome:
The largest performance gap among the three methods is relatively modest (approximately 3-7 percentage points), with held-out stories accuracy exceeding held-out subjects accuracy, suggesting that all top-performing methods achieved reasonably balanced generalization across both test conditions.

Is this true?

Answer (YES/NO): NO